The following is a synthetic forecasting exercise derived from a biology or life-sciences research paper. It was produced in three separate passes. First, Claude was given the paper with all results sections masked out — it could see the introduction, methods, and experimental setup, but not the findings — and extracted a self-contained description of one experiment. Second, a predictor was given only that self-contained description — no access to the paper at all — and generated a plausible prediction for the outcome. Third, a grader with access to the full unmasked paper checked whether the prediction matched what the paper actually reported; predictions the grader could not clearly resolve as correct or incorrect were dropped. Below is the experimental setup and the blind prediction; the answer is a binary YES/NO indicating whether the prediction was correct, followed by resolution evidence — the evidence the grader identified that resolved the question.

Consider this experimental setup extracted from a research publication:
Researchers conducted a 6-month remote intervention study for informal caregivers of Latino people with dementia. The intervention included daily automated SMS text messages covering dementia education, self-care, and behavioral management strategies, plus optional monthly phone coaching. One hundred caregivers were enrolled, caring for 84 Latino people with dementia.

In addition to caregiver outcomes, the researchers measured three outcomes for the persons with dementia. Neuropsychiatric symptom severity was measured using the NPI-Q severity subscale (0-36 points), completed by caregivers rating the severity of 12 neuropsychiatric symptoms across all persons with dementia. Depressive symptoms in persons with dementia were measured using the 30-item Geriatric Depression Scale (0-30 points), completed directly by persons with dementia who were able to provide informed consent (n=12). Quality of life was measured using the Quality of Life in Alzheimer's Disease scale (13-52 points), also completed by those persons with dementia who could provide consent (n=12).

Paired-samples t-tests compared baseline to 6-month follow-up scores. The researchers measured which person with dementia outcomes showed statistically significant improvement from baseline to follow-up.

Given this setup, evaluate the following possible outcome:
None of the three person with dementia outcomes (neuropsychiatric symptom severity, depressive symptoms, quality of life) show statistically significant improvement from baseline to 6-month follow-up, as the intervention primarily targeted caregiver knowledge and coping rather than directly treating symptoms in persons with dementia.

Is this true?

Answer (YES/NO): YES